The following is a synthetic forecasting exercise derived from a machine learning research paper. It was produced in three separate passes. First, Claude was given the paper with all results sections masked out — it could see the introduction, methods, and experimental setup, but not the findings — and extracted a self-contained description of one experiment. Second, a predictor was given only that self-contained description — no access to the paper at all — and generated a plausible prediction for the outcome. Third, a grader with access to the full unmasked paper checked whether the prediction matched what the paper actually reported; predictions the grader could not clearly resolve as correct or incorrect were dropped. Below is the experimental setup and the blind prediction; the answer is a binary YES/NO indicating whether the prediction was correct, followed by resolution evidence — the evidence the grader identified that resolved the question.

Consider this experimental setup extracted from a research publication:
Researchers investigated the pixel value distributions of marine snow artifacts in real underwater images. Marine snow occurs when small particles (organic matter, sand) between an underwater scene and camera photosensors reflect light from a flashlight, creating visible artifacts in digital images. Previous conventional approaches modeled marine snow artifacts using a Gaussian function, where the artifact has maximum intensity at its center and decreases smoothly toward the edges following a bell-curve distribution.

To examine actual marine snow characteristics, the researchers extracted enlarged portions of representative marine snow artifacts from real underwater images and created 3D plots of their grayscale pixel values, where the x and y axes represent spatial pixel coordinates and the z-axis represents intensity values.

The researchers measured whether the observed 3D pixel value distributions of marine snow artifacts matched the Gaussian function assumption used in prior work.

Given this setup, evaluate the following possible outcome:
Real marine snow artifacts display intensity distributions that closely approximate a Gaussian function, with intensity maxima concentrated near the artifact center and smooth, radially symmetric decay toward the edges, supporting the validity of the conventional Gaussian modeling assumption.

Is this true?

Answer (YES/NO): NO